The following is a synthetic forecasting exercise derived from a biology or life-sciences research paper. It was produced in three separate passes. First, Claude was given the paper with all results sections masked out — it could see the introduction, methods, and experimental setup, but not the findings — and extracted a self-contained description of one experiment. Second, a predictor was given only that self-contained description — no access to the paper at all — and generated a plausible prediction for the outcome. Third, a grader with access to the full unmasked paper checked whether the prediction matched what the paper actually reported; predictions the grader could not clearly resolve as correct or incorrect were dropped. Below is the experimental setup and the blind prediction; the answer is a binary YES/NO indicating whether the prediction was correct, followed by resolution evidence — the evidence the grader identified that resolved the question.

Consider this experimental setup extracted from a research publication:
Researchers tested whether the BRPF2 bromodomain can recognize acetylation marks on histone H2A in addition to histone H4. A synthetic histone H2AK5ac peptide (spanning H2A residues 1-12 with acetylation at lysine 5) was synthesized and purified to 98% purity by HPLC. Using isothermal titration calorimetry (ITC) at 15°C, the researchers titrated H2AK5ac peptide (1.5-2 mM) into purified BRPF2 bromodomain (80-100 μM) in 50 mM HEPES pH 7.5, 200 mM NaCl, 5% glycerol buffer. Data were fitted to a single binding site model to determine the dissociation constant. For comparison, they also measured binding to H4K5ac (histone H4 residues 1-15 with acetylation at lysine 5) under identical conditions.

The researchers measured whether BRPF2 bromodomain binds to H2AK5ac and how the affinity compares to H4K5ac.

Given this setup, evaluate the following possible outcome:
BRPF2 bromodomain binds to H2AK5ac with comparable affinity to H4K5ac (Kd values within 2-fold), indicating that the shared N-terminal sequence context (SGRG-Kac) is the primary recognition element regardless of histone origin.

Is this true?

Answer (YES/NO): NO